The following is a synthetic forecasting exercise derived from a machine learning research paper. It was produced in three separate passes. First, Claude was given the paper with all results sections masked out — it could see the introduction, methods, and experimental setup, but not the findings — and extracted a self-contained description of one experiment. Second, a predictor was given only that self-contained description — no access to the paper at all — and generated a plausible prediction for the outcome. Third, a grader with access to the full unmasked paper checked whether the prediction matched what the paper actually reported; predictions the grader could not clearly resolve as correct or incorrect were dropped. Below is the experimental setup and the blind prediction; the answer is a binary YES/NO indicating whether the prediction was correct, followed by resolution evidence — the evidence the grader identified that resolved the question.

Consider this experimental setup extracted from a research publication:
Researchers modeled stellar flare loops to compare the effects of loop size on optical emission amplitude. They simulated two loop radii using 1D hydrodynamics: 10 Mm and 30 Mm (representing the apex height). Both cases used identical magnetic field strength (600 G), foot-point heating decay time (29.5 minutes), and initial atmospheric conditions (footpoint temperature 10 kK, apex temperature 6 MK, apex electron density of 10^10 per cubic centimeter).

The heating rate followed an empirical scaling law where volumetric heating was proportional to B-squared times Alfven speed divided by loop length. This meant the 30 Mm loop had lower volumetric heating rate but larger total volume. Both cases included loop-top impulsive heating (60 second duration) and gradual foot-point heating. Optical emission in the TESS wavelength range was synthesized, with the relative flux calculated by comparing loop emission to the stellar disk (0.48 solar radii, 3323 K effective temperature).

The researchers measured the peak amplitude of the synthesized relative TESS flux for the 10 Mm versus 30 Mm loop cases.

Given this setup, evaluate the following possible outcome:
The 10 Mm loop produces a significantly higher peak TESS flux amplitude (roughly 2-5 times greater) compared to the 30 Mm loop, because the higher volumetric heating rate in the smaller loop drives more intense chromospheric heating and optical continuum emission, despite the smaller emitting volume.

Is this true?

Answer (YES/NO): NO